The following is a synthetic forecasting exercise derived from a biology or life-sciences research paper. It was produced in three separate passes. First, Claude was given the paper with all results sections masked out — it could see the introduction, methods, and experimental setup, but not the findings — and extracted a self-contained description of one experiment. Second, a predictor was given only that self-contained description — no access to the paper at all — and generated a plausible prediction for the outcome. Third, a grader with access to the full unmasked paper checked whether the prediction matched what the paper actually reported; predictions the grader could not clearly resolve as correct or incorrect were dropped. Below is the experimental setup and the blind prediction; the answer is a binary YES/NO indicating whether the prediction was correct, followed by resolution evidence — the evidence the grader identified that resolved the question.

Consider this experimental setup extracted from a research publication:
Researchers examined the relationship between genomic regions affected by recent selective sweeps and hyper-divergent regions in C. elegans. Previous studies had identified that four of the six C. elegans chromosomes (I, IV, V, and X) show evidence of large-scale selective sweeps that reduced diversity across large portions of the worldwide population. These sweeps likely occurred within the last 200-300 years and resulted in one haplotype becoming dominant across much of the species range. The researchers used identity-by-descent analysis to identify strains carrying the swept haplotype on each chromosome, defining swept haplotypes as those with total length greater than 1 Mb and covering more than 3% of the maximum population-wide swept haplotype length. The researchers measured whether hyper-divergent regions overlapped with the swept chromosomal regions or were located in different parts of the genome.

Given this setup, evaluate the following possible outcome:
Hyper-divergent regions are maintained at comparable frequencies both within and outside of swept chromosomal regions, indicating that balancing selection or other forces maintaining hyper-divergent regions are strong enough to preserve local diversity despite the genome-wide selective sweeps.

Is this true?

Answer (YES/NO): NO